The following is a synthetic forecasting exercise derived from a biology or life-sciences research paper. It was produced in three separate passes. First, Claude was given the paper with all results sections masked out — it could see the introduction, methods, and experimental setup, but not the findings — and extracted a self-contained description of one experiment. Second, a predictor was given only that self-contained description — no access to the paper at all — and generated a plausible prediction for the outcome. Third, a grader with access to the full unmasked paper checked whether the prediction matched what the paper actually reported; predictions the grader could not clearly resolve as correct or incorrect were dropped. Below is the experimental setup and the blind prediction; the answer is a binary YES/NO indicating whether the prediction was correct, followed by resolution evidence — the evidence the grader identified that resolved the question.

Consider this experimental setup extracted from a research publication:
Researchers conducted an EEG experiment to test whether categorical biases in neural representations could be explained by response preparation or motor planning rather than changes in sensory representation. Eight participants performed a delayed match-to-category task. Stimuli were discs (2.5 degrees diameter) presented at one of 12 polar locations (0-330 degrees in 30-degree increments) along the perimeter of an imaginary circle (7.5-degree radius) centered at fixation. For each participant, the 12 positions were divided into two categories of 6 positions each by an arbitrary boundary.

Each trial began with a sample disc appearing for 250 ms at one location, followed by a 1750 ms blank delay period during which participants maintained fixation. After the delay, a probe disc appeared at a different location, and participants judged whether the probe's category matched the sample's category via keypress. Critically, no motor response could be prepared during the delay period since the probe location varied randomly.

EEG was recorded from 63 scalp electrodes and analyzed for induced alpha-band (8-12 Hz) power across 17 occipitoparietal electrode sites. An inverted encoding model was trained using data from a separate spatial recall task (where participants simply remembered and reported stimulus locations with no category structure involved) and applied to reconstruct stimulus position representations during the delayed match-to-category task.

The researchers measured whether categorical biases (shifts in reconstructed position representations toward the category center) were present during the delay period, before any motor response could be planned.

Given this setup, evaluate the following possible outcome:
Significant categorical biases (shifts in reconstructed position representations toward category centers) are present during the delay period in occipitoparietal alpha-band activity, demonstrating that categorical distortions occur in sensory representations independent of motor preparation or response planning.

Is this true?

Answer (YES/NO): YES